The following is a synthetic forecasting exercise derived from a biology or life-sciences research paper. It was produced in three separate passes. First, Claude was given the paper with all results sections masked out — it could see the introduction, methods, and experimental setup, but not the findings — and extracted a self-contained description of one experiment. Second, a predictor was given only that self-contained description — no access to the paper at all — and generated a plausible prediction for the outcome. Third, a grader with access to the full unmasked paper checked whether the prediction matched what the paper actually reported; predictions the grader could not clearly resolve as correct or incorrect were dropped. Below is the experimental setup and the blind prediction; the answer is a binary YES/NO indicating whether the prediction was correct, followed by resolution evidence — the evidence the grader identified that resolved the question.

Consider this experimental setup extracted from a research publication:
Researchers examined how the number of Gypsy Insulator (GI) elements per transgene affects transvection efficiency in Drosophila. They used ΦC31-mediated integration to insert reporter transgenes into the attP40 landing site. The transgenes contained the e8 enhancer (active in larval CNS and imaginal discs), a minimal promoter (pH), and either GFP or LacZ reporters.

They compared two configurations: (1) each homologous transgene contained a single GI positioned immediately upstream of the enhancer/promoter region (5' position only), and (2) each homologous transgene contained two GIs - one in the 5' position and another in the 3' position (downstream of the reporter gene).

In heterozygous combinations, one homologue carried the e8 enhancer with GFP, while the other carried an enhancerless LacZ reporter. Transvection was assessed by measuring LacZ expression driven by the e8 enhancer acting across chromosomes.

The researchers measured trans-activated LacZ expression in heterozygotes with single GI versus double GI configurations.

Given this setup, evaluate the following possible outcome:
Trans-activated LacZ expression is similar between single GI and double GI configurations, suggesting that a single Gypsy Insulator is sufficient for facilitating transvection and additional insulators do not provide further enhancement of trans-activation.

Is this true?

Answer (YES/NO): NO